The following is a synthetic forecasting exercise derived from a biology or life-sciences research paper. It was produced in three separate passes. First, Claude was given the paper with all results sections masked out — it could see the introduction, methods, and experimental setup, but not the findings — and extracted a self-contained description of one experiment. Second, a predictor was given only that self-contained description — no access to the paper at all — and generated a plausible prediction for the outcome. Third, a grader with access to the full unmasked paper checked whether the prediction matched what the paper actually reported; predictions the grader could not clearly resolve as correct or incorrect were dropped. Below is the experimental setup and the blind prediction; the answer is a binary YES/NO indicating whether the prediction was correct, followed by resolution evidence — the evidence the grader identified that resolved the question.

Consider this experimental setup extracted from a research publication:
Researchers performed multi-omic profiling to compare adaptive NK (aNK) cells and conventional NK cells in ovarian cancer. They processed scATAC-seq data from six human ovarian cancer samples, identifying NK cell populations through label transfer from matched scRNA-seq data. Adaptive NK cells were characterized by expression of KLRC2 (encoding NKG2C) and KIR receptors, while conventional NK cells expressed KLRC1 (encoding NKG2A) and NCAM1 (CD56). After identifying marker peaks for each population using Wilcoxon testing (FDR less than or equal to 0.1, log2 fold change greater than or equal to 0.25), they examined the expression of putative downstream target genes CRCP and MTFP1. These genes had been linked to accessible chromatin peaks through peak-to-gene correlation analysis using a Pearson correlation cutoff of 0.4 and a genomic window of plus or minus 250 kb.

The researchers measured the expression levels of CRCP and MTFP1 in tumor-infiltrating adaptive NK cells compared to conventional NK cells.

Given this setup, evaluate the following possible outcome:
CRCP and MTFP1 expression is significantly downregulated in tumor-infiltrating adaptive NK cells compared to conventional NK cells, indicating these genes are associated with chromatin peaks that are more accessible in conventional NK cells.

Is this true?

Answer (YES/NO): NO